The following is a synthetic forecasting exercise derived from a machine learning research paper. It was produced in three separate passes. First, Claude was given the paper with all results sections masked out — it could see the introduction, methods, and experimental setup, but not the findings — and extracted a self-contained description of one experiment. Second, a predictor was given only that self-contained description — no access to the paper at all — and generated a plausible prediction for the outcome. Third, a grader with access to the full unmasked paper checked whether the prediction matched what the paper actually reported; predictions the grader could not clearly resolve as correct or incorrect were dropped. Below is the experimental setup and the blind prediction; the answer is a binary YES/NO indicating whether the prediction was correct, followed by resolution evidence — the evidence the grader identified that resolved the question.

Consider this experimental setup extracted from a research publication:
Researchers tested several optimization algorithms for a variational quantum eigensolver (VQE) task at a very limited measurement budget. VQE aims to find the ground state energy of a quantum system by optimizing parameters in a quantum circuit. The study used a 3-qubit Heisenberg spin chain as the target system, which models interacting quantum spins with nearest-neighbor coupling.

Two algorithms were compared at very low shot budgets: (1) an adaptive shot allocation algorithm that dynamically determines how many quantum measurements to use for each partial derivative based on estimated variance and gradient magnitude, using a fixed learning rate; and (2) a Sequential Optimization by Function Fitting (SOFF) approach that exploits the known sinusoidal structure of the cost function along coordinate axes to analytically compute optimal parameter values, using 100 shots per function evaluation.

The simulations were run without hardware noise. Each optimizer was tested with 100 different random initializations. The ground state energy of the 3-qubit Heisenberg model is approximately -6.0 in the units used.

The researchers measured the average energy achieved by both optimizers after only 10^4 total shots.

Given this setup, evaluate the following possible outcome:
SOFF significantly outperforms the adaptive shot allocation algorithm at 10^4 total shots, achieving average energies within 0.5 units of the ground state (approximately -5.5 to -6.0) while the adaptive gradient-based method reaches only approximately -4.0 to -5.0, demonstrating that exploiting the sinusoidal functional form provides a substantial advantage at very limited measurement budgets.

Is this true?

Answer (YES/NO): NO